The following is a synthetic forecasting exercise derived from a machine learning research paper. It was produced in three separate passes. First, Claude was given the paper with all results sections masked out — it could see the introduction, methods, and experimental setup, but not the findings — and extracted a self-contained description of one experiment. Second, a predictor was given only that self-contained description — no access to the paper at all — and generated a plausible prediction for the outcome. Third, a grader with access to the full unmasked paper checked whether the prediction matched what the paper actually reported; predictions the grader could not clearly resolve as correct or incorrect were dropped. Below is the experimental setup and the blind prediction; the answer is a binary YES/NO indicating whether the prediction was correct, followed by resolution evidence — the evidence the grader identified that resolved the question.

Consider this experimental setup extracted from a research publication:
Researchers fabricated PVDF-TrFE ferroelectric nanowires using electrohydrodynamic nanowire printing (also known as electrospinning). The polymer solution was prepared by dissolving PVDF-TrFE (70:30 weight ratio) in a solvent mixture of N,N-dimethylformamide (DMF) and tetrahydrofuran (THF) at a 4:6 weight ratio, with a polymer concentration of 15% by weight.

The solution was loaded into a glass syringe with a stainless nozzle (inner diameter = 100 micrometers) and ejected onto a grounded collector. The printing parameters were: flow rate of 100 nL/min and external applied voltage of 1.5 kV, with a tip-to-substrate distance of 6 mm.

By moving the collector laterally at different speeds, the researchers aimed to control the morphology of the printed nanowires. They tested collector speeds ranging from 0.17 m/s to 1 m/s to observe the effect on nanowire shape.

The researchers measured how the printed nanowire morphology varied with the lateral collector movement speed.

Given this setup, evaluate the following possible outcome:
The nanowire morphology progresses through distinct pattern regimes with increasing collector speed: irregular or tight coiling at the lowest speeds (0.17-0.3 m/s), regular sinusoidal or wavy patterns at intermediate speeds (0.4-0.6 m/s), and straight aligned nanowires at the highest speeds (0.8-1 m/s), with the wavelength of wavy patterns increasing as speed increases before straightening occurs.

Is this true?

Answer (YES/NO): NO